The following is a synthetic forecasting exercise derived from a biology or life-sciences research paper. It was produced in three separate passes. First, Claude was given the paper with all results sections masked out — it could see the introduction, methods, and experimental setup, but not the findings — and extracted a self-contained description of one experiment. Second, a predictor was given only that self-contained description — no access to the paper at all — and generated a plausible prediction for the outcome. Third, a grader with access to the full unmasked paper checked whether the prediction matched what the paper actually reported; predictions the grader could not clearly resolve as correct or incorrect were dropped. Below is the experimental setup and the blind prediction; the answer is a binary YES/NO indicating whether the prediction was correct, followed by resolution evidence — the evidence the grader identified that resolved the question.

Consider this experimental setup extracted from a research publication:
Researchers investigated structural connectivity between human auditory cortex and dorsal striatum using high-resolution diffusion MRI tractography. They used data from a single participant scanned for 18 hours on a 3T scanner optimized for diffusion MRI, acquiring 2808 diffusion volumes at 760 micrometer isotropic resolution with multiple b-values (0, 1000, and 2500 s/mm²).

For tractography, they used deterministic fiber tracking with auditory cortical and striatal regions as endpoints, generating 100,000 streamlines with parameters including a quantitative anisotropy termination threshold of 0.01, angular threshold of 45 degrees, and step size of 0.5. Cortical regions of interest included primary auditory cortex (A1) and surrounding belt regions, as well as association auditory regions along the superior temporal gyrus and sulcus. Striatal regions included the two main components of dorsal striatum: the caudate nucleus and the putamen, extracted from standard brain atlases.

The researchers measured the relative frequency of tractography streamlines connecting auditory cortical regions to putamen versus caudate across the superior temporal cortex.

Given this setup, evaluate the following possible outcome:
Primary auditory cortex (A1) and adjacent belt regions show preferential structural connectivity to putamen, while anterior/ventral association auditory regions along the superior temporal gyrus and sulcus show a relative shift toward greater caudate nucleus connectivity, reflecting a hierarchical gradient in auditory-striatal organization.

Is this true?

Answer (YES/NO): YES